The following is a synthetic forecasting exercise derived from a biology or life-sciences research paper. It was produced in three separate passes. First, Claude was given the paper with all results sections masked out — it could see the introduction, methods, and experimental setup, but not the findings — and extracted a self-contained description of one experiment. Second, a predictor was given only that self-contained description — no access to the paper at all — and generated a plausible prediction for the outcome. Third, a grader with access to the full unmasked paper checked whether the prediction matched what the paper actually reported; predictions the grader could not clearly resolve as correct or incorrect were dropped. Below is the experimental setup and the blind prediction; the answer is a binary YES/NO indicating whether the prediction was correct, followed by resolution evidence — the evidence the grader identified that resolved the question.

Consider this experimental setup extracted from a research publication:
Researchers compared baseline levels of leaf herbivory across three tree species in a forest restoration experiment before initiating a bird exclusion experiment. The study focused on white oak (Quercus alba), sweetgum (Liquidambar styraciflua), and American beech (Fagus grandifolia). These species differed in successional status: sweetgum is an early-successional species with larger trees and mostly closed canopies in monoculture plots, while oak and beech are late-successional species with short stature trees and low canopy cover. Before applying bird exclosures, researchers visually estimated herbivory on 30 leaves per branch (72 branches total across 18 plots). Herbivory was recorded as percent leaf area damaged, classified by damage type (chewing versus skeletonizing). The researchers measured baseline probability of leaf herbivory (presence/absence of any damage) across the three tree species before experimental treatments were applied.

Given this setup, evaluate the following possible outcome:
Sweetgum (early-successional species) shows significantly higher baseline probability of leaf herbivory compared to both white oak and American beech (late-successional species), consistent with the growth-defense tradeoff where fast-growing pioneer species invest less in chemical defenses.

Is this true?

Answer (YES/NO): NO